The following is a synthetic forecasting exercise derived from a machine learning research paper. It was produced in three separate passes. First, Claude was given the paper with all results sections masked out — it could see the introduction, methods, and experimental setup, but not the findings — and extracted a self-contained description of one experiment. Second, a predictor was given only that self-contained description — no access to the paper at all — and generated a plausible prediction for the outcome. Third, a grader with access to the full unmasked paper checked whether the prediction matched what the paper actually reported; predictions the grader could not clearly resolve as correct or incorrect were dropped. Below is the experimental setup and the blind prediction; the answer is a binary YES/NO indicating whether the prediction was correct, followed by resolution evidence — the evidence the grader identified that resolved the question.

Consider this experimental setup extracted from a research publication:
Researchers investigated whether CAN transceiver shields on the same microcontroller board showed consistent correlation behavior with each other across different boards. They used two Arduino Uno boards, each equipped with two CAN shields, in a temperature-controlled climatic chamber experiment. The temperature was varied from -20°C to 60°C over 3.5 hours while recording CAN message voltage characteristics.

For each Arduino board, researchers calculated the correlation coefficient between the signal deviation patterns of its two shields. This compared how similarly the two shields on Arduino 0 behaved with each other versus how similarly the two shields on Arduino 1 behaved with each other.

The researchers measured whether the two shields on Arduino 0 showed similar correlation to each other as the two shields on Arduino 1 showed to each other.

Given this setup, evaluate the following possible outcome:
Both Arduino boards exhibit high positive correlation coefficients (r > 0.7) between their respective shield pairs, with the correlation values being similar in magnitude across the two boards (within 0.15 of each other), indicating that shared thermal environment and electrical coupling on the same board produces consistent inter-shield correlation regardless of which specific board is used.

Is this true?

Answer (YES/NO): NO